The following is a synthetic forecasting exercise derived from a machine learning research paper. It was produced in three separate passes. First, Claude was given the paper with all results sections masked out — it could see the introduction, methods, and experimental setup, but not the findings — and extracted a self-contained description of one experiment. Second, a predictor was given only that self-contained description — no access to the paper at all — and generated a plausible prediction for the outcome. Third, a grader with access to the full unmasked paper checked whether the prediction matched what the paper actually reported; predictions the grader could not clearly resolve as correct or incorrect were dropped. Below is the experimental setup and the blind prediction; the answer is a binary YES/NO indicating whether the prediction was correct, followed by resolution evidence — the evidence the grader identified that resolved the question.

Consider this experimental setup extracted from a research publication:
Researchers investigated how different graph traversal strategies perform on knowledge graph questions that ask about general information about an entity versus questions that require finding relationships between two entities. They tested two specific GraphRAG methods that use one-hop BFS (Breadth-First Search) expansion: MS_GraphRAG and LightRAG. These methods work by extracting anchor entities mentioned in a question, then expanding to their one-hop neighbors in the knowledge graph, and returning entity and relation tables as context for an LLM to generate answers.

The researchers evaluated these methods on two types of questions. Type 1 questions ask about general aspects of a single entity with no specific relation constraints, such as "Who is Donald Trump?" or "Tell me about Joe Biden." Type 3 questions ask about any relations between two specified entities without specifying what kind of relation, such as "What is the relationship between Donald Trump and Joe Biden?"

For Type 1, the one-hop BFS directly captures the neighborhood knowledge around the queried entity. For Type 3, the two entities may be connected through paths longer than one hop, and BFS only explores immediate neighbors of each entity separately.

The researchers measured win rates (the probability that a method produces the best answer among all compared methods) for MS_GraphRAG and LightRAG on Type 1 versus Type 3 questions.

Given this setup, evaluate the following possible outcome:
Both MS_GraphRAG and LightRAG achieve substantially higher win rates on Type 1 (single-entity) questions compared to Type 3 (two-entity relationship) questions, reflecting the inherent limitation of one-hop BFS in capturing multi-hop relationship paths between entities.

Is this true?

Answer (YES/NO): YES